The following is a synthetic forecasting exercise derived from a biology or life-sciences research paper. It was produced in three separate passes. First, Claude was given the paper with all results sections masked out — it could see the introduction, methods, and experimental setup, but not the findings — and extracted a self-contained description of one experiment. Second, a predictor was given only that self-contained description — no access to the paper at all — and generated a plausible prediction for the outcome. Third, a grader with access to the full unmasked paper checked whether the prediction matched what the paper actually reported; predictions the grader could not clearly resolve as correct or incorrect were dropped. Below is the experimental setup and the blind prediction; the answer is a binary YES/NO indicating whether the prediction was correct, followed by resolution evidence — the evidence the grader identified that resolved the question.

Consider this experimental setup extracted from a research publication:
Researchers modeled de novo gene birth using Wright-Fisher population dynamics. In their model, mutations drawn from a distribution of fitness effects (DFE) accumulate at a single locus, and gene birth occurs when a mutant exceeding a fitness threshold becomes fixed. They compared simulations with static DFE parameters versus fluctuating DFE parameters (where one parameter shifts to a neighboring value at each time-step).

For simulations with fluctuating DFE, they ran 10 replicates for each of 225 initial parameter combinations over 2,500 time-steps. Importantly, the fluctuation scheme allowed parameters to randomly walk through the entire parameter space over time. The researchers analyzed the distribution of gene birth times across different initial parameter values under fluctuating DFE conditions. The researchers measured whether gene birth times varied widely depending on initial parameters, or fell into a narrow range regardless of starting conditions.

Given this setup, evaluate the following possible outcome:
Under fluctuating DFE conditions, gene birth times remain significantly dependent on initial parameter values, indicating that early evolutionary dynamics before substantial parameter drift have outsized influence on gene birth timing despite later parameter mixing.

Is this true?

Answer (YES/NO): NO